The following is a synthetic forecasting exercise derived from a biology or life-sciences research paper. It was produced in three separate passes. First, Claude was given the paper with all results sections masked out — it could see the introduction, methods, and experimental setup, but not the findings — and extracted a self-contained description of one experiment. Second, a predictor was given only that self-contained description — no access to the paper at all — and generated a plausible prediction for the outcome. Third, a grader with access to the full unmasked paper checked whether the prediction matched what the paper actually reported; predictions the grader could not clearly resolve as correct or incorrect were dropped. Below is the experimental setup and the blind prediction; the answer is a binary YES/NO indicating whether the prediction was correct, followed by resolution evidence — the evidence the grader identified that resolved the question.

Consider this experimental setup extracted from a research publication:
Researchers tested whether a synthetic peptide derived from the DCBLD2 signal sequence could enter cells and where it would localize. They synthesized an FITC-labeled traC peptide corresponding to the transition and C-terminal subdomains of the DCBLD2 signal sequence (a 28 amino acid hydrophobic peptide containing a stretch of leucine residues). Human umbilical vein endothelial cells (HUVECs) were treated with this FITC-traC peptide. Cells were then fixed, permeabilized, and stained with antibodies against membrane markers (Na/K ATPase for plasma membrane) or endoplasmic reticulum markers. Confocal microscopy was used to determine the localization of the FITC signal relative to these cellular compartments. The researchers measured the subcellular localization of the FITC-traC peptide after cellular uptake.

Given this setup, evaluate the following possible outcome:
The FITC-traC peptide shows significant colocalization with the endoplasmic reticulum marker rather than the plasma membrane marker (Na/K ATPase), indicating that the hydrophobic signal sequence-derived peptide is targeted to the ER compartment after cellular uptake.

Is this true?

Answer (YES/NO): NO